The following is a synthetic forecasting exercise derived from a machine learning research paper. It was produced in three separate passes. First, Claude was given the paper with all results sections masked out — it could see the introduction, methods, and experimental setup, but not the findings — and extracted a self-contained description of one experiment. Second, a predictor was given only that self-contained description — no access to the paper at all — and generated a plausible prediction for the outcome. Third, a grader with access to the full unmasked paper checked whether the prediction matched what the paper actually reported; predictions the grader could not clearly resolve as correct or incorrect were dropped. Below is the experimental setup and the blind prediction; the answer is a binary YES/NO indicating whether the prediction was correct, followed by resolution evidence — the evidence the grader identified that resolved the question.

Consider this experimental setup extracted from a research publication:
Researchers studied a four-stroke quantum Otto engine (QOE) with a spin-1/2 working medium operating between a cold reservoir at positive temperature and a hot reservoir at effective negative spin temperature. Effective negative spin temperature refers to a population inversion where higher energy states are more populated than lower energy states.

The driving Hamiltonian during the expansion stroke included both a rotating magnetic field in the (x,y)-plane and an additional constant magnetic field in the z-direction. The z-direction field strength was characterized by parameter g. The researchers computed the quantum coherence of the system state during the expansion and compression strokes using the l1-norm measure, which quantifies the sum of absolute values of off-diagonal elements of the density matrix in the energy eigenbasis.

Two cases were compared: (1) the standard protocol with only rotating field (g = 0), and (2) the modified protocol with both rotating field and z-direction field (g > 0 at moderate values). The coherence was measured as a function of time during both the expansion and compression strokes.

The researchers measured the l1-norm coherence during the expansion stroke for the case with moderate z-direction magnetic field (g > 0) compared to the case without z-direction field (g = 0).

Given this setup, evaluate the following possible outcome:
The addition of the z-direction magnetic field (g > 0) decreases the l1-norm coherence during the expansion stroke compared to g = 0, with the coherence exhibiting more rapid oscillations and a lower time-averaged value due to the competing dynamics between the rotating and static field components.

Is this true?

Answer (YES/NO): NO